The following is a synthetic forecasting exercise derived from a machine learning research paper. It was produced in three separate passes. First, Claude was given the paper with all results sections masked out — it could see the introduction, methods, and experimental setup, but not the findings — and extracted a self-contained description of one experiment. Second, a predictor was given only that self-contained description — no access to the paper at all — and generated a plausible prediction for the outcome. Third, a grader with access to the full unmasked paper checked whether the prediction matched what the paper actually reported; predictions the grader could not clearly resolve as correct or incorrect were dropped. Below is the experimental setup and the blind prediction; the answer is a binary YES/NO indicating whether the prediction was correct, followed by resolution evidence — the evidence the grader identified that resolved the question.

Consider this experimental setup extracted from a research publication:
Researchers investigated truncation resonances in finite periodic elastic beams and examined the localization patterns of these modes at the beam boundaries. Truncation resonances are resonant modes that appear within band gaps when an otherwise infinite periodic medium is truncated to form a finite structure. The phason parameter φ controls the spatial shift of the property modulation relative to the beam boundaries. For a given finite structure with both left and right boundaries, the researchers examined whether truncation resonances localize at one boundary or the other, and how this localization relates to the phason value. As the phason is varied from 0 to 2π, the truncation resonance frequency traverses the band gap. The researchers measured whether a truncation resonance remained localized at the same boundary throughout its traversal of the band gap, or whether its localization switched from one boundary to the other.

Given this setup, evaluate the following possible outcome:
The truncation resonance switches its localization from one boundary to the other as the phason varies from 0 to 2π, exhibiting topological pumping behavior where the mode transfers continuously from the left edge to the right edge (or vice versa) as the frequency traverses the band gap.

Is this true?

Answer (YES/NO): YES